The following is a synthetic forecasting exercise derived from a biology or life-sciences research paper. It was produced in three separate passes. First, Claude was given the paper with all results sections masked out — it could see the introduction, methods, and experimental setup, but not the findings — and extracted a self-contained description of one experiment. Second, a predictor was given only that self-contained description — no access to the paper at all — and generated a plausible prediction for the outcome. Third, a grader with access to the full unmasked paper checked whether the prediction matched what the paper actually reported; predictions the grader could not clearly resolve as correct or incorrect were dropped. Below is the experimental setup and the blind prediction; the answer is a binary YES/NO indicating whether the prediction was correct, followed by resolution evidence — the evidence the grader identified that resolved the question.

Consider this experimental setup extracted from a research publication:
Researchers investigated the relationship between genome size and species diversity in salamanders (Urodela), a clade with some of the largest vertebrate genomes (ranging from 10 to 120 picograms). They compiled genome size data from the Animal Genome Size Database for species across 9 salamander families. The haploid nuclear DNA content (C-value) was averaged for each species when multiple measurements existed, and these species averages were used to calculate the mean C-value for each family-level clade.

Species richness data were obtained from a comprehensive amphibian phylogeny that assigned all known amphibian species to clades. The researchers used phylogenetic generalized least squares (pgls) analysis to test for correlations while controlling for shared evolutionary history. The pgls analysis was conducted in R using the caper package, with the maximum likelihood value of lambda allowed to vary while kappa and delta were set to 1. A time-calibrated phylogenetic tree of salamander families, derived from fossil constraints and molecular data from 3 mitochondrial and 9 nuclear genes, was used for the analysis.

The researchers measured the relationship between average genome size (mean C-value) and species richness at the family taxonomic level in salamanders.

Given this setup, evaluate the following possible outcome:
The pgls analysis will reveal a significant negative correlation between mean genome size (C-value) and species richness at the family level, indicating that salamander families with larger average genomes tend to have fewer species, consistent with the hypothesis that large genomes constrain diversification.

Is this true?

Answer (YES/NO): YES